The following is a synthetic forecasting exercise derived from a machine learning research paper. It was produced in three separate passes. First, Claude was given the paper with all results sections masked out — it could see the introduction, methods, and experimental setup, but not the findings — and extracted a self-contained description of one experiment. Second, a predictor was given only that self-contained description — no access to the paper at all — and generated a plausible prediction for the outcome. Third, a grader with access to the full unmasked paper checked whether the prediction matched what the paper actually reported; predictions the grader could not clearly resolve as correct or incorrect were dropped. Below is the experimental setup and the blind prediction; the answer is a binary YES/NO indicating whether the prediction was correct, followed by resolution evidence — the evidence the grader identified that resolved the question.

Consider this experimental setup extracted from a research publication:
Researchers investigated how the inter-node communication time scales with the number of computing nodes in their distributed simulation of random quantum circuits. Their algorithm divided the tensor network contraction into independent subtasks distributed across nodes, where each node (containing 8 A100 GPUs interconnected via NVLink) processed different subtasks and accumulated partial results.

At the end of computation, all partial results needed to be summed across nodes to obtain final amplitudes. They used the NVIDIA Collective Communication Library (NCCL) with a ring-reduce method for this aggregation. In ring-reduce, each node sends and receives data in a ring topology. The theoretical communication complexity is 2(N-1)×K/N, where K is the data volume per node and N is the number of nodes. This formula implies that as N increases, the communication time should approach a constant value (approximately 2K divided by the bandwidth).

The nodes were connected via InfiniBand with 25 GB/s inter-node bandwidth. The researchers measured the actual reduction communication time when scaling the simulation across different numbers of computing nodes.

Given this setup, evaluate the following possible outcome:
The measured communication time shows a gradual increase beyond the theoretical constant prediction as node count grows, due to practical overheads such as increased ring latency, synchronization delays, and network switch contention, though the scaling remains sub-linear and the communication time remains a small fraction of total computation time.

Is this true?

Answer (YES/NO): NO